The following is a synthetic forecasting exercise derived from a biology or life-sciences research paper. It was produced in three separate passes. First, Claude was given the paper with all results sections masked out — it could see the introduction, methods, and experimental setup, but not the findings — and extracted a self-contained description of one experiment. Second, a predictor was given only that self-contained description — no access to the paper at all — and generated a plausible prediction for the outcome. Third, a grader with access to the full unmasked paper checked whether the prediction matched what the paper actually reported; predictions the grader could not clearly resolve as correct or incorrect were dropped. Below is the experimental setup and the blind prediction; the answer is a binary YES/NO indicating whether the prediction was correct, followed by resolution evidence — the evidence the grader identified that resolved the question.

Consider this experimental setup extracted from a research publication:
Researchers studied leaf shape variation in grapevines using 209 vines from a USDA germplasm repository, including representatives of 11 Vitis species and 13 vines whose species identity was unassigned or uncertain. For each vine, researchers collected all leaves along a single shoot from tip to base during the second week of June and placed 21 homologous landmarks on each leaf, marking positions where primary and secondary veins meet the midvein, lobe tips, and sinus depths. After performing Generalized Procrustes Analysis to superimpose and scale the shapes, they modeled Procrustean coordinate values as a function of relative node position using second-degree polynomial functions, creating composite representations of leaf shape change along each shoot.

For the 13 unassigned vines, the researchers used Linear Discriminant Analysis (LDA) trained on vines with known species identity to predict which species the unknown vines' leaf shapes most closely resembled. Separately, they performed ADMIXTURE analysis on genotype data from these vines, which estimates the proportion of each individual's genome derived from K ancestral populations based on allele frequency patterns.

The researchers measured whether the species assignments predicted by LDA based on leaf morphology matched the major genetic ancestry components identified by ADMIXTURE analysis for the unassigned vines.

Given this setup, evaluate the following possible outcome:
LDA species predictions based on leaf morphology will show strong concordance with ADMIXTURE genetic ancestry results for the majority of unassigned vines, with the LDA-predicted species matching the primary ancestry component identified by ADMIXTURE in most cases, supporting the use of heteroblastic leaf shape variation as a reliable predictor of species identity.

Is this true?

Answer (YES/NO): NO